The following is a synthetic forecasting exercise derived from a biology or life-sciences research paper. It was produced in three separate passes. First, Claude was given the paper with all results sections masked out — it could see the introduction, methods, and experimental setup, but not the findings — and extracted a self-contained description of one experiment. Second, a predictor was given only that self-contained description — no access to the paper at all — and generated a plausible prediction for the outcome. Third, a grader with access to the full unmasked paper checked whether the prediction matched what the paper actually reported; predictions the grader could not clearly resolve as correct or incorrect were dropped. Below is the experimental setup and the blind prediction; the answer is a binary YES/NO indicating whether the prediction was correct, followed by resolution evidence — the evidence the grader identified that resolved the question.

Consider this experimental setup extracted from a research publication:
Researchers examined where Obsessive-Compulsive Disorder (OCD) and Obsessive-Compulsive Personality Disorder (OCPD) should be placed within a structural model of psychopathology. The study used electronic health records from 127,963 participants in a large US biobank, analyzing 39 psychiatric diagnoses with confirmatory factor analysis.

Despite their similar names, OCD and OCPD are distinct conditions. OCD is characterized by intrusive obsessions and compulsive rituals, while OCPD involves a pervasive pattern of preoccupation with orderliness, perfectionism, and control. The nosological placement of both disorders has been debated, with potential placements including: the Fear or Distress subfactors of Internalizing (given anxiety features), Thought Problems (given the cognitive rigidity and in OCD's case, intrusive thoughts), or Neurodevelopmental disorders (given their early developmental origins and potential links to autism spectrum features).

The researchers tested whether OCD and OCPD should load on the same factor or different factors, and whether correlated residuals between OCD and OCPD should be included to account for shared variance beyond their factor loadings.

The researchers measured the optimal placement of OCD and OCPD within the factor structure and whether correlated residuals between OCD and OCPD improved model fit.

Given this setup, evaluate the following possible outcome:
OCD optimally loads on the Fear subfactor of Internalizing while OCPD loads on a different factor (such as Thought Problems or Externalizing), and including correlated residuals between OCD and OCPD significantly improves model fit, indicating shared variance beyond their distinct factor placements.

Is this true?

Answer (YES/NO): NO